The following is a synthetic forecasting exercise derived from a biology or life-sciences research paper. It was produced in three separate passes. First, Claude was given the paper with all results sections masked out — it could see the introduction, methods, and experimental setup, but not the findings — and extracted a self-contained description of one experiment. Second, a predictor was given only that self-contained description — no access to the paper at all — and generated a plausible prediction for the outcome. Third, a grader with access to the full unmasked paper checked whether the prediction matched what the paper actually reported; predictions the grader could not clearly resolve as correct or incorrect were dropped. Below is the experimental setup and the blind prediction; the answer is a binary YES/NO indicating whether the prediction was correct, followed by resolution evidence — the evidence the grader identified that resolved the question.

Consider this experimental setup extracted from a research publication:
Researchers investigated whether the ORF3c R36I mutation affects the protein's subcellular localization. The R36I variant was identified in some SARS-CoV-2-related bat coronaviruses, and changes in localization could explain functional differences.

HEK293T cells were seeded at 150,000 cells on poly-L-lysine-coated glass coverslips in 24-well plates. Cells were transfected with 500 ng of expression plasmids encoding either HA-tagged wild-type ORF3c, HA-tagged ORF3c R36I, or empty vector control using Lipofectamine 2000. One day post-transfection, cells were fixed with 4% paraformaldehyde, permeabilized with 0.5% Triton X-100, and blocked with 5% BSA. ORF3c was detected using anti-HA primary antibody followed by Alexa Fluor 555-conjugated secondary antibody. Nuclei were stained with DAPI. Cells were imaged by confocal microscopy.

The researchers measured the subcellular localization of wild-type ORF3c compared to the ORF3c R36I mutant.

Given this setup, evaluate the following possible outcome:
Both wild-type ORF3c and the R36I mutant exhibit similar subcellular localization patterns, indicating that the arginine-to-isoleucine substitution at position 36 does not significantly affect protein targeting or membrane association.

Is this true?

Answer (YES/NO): YES